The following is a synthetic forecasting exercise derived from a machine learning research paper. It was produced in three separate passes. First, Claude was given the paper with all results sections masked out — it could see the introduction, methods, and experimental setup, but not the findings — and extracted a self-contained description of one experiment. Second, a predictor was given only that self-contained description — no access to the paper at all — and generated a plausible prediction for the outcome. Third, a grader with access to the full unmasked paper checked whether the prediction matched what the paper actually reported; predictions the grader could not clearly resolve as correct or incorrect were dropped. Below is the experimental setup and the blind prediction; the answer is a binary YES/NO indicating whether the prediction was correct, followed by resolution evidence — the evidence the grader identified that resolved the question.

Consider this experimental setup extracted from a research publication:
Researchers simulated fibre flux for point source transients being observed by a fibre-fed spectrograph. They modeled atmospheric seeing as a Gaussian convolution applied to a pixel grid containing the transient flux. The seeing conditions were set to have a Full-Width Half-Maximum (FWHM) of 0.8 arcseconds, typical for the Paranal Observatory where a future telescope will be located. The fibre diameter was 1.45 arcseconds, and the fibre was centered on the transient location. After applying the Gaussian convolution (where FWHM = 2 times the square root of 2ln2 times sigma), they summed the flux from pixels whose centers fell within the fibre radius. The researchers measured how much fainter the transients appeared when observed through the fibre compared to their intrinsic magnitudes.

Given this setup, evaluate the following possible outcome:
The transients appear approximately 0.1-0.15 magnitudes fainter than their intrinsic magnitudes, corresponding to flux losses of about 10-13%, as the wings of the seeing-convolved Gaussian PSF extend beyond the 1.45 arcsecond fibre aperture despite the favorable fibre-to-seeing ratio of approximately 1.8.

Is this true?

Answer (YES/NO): YES